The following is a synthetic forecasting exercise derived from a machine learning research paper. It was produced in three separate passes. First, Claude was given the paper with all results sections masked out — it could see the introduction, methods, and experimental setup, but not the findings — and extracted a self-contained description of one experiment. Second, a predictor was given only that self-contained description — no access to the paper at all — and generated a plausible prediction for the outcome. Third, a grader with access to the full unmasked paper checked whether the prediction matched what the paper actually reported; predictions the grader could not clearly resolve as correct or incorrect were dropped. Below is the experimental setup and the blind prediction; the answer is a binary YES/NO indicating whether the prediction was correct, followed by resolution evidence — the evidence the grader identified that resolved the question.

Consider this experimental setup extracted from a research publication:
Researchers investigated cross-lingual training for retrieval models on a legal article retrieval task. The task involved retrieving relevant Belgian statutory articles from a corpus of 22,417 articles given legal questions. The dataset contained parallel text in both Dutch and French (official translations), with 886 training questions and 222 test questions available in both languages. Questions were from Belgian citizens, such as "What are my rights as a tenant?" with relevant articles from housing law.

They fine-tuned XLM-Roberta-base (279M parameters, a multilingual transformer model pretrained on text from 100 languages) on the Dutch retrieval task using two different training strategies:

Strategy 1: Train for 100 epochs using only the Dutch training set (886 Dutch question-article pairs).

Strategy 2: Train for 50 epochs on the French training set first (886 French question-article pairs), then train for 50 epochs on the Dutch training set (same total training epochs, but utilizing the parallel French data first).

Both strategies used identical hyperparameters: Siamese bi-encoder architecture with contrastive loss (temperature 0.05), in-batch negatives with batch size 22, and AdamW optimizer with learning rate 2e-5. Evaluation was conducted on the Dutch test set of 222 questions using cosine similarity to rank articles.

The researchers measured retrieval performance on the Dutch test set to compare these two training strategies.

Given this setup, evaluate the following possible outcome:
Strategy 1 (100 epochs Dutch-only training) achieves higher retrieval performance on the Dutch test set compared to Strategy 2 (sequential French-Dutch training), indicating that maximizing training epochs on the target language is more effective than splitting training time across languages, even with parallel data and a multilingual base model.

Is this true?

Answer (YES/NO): NO